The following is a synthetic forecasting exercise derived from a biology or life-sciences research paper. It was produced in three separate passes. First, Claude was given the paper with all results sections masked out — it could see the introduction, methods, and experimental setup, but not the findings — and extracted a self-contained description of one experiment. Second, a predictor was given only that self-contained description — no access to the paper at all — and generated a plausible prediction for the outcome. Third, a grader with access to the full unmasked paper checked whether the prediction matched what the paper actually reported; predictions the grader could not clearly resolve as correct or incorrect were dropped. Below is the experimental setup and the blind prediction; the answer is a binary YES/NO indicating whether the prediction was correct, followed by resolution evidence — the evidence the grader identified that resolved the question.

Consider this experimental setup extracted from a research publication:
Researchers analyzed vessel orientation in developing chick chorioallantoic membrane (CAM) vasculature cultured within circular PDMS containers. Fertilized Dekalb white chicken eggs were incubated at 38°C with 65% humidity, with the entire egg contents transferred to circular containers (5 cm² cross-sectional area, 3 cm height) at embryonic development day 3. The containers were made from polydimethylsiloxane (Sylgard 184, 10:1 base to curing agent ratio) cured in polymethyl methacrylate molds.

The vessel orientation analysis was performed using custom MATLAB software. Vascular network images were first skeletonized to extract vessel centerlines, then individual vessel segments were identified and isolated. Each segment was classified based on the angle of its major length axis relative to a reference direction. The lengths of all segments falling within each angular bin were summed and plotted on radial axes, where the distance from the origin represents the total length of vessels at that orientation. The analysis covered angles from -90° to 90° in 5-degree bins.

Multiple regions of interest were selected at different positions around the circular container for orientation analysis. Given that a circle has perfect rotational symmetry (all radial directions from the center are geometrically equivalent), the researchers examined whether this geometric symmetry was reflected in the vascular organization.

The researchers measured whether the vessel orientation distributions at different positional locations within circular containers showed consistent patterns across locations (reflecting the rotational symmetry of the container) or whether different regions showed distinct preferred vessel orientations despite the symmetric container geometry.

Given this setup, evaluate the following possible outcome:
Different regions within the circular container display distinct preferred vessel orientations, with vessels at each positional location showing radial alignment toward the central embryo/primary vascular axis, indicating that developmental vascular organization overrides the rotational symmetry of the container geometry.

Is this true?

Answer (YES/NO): NO